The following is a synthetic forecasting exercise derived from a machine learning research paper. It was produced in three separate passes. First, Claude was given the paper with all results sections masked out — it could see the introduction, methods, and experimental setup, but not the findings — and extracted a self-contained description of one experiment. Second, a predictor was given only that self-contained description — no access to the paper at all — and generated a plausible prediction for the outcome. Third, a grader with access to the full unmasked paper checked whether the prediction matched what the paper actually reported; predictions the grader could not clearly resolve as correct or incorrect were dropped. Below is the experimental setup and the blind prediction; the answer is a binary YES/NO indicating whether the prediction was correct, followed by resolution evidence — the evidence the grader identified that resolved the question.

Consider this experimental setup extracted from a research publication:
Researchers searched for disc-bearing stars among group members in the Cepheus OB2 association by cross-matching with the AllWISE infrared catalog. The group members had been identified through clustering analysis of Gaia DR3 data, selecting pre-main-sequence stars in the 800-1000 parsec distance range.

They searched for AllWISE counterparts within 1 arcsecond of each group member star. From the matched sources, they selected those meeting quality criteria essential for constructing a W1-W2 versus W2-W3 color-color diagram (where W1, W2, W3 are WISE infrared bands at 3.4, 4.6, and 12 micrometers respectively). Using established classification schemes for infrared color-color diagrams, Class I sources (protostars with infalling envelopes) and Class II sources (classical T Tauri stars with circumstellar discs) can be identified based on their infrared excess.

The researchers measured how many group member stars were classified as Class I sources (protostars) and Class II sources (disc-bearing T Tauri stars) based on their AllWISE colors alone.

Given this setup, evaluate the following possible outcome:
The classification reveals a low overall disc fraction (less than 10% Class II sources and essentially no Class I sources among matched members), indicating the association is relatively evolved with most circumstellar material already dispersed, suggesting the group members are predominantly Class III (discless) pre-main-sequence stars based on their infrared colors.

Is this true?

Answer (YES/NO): NO